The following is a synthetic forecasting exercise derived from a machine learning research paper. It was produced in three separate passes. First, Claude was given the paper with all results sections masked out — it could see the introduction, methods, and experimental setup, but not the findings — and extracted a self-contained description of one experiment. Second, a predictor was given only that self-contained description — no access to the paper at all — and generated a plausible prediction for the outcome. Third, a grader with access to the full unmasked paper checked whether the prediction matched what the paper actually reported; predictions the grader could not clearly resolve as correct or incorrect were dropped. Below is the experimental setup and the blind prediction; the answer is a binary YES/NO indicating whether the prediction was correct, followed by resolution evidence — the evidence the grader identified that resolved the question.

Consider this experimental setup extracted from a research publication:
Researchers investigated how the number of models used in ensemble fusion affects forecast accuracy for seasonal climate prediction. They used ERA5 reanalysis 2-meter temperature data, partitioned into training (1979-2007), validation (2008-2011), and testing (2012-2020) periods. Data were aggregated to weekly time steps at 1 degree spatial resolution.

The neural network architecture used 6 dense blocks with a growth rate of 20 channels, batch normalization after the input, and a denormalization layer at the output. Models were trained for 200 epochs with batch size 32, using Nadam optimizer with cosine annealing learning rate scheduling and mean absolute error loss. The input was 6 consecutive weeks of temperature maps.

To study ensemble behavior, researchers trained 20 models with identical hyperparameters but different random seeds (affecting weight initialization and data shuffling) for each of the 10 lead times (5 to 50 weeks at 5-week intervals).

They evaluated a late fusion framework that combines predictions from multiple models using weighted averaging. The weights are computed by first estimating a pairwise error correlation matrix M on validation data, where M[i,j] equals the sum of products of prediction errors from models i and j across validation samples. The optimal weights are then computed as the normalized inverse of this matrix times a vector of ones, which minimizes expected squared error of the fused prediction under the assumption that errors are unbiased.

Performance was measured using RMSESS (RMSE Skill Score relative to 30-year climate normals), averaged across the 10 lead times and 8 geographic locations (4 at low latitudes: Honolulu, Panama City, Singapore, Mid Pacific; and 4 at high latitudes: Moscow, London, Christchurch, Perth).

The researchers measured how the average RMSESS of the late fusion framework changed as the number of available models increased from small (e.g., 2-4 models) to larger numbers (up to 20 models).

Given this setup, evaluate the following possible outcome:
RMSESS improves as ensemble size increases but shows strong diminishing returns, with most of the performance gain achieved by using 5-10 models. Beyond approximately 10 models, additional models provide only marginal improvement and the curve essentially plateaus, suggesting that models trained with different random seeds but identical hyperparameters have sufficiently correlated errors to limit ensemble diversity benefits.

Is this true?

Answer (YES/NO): NO